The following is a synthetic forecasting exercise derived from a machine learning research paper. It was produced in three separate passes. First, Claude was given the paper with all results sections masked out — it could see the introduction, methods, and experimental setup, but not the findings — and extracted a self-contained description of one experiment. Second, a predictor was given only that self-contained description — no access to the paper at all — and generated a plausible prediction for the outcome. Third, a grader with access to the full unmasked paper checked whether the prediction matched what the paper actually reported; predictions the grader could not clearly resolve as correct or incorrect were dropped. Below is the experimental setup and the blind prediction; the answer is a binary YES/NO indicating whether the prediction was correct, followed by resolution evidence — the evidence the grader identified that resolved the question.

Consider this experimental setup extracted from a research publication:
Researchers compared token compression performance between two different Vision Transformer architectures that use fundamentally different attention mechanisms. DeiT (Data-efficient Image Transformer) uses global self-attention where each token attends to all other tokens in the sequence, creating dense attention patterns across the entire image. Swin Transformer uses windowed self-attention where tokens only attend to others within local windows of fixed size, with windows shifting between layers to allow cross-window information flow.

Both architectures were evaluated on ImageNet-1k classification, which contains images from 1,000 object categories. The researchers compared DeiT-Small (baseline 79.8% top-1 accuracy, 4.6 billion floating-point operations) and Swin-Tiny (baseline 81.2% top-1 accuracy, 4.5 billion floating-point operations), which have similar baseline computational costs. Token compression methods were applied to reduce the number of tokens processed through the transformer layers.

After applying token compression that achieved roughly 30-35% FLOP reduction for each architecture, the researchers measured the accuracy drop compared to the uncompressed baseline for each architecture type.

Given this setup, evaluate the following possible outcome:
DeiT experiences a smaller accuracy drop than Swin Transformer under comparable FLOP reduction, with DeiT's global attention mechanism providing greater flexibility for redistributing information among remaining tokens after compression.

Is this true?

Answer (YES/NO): YES